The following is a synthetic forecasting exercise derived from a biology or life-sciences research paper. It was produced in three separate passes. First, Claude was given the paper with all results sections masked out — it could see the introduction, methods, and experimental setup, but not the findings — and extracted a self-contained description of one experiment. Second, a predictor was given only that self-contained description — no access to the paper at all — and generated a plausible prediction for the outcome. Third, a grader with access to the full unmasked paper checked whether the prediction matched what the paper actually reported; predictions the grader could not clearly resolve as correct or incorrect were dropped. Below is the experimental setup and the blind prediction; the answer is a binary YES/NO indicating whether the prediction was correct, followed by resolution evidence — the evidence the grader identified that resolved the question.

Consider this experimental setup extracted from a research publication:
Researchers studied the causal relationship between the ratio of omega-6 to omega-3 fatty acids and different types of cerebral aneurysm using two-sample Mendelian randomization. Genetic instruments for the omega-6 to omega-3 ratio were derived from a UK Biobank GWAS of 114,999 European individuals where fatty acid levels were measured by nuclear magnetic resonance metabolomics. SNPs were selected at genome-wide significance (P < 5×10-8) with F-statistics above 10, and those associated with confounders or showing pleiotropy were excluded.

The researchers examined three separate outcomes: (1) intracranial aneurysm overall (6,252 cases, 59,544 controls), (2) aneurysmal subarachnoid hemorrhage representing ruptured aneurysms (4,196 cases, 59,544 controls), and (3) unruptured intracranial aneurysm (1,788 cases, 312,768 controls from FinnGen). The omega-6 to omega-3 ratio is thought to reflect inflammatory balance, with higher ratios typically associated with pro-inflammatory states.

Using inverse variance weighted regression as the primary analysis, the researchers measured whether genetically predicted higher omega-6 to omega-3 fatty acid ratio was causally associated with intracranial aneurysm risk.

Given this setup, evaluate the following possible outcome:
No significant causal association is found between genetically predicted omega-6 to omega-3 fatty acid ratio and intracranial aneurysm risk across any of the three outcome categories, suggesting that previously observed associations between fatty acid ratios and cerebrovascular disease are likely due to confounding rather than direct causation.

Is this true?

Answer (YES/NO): NO